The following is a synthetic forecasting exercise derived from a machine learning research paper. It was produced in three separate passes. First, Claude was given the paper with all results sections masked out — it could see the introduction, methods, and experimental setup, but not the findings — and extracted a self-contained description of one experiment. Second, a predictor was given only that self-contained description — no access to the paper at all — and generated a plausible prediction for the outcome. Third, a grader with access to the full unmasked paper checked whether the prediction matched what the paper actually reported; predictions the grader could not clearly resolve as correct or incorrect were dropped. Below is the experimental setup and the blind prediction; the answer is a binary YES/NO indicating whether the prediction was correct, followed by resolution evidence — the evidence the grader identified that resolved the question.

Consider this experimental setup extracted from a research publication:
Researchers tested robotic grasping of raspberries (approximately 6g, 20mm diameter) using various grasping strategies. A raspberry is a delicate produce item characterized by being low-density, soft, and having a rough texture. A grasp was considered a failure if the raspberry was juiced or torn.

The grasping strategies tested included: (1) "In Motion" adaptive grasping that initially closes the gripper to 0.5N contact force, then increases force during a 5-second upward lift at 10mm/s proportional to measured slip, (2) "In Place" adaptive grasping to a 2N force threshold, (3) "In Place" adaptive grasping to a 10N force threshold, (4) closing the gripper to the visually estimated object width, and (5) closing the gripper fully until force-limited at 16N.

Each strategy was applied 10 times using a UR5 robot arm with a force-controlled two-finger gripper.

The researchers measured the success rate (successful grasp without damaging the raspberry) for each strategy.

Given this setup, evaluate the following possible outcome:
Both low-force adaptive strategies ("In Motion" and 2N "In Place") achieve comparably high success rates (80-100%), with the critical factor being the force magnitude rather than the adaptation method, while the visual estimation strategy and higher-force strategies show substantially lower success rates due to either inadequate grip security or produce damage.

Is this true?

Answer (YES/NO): NO